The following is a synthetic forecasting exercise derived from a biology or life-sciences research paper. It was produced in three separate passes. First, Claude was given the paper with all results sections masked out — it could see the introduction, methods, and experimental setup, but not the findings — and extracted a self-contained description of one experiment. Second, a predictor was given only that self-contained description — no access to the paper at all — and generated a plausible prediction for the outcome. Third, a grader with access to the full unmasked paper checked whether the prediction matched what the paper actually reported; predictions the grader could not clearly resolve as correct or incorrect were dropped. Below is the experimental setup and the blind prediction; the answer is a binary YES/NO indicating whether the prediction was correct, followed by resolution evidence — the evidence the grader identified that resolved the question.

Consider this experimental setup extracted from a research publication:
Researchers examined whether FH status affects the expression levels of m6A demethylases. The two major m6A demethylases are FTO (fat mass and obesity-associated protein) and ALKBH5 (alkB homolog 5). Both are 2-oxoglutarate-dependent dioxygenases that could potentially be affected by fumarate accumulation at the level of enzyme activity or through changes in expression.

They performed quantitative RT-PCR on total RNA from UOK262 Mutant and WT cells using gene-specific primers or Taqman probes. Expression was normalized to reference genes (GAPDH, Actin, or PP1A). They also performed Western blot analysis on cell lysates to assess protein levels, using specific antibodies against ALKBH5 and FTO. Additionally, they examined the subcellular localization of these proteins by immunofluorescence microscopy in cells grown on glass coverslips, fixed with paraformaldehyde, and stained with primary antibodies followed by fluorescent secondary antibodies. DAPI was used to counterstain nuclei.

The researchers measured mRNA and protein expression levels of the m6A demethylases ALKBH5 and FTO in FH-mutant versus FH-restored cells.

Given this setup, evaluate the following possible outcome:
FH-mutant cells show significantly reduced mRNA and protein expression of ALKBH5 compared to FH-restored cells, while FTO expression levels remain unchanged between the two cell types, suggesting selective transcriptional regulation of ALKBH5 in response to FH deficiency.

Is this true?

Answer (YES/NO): NO